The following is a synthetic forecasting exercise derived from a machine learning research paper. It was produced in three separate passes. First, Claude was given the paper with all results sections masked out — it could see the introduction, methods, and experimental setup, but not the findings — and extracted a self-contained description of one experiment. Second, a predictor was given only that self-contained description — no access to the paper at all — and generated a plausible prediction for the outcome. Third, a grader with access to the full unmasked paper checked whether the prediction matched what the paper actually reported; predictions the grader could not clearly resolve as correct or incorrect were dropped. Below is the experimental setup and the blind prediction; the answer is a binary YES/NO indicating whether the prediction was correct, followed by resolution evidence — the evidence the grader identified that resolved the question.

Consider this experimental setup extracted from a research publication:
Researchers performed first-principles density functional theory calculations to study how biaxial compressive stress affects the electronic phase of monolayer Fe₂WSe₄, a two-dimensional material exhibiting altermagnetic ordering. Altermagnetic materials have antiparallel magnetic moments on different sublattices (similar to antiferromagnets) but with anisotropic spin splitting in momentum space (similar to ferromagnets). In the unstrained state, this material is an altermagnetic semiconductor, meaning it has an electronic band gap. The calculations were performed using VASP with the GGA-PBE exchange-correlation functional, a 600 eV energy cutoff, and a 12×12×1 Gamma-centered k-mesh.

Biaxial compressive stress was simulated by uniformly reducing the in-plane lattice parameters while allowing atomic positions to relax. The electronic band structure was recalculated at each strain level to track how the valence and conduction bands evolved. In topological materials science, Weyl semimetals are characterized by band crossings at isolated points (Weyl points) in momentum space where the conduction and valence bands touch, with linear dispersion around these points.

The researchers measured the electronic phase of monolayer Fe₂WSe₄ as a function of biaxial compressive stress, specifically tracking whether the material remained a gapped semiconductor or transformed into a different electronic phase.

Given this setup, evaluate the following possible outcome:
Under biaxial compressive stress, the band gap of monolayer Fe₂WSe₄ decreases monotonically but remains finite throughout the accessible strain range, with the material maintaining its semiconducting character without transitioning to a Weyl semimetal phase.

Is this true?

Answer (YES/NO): NO